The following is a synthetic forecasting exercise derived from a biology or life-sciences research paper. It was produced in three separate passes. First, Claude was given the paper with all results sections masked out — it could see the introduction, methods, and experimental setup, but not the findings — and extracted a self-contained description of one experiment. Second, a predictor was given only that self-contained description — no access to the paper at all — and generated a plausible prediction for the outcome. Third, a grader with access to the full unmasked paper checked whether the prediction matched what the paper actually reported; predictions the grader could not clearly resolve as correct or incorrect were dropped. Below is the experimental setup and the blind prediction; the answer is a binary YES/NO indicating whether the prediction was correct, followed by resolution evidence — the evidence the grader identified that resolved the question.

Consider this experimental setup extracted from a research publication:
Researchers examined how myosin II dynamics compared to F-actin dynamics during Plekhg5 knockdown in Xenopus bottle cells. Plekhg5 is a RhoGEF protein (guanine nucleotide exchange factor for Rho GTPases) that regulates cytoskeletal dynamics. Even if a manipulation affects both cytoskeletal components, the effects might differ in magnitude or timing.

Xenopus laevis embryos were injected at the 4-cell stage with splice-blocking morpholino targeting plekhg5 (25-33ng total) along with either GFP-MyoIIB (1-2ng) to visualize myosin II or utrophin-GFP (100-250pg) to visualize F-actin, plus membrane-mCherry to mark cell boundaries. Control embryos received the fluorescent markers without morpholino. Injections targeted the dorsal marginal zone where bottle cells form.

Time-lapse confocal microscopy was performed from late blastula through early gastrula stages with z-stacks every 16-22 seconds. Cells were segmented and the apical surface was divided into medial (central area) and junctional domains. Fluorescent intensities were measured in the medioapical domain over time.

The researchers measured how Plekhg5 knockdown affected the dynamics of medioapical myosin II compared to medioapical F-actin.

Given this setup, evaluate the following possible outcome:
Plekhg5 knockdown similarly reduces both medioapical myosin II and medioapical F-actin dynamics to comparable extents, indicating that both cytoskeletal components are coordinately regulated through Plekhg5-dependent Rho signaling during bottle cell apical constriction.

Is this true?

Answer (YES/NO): NO